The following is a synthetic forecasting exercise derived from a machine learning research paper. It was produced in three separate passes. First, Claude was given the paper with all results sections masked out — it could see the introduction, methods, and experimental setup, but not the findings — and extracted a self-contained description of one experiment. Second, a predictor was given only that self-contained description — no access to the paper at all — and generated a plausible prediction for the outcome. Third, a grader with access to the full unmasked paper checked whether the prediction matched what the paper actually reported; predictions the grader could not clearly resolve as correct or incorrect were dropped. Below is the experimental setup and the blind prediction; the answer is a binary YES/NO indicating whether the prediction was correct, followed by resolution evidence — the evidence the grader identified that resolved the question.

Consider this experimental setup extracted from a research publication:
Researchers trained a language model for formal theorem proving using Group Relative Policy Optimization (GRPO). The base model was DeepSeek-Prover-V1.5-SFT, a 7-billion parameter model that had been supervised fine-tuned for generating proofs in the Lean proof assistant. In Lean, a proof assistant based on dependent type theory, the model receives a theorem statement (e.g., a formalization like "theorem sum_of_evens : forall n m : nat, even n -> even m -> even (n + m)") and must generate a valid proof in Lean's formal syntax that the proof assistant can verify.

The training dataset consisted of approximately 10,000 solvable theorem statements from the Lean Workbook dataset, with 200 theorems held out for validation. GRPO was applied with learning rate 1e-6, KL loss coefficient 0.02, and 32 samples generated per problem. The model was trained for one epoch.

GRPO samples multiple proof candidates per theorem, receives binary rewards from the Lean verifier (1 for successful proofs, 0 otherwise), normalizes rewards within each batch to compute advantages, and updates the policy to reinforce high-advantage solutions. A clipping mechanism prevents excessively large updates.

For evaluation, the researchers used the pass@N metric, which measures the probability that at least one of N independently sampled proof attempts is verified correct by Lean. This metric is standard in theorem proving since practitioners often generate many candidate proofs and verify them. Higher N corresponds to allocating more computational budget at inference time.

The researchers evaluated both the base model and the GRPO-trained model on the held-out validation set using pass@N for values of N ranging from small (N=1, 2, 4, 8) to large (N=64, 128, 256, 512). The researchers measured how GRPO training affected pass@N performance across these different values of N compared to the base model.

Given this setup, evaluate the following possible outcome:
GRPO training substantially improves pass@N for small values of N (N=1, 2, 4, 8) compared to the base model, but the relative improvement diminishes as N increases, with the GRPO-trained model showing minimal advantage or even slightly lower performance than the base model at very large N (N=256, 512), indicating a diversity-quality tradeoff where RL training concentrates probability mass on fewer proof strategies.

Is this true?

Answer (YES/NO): YES